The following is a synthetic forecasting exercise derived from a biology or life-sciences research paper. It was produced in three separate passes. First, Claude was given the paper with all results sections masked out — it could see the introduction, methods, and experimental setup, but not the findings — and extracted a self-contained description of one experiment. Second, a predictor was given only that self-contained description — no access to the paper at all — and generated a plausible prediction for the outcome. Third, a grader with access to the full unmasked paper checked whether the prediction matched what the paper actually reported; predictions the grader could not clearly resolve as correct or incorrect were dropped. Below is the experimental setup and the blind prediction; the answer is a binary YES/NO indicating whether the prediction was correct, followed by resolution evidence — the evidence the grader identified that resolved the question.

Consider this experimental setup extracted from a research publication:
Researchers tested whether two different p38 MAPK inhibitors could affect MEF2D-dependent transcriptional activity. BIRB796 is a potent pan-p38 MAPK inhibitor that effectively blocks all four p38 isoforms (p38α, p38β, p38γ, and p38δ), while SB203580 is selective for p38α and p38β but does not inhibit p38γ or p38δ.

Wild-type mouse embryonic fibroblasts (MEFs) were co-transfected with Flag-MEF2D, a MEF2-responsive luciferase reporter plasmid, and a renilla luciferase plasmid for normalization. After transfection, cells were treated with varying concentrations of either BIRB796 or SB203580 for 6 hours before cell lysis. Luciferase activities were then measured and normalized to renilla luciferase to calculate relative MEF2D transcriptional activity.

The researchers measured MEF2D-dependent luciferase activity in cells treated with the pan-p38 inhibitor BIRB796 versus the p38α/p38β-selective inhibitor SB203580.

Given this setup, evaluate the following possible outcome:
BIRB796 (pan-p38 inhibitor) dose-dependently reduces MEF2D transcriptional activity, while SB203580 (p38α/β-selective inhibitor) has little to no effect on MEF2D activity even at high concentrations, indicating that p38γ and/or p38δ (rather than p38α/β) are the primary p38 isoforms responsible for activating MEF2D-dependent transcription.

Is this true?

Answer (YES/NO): NO